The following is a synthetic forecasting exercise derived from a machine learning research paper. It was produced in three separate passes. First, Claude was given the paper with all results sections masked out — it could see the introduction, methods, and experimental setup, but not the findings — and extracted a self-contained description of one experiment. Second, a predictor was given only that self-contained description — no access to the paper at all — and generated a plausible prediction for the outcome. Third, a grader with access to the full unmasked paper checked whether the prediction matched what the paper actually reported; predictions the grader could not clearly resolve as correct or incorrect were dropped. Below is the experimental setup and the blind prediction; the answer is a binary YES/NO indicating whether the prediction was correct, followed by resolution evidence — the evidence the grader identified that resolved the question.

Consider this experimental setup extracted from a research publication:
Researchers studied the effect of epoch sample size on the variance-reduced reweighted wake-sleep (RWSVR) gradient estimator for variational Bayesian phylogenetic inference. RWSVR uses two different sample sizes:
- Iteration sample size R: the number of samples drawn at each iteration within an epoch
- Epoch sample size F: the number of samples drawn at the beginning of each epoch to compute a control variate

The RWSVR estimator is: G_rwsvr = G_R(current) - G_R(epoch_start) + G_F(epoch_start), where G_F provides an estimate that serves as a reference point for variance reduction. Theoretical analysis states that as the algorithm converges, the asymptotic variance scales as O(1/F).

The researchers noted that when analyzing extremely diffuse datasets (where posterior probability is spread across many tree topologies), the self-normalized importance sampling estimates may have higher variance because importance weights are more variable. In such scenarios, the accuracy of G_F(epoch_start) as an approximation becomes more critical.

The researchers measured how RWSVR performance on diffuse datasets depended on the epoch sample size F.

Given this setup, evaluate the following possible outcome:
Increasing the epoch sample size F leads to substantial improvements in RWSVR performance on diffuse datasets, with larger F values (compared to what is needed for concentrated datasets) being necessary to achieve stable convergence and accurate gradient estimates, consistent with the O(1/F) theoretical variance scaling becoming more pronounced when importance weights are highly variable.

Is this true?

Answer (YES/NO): YES